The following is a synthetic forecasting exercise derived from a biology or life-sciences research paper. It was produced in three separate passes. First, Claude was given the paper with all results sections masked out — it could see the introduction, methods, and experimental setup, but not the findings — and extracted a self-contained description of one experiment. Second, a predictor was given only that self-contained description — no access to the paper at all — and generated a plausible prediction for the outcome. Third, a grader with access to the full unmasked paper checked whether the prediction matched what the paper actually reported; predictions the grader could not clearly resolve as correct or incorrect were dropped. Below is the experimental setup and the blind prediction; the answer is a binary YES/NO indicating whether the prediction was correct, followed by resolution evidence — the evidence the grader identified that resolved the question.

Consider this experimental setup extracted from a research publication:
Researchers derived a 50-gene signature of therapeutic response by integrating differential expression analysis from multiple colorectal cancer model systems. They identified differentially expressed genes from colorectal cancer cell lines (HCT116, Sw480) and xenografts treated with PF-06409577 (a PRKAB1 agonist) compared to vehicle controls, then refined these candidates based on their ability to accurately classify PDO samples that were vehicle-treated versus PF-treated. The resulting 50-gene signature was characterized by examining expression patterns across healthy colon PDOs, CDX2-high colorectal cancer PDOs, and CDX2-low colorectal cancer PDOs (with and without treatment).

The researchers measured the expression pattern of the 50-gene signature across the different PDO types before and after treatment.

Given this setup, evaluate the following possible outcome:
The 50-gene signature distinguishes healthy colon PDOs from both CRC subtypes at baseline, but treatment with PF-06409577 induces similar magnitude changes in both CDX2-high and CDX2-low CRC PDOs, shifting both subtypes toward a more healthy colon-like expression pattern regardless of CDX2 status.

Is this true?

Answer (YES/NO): NO